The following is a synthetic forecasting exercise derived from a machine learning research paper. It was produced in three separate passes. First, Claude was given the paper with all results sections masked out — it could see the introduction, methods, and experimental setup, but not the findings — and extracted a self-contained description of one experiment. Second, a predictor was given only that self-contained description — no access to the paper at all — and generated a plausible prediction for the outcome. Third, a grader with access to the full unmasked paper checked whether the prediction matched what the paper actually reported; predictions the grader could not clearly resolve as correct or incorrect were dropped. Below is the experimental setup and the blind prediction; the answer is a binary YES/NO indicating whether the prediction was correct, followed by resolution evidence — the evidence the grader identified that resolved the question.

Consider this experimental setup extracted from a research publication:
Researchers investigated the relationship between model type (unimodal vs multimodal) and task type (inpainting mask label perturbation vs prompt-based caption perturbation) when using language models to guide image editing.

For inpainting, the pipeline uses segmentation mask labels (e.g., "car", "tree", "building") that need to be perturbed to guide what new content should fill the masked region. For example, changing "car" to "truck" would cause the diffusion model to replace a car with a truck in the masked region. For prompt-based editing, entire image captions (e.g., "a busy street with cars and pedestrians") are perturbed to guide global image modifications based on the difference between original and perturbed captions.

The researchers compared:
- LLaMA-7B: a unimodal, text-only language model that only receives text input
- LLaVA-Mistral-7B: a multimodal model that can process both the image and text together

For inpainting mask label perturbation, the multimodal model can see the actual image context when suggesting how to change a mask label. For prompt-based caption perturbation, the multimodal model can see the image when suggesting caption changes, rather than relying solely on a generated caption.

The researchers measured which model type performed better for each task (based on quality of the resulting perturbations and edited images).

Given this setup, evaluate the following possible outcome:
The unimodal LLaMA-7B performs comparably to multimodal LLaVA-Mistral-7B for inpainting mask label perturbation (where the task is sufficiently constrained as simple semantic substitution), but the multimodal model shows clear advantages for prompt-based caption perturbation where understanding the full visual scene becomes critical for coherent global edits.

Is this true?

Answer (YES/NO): NO